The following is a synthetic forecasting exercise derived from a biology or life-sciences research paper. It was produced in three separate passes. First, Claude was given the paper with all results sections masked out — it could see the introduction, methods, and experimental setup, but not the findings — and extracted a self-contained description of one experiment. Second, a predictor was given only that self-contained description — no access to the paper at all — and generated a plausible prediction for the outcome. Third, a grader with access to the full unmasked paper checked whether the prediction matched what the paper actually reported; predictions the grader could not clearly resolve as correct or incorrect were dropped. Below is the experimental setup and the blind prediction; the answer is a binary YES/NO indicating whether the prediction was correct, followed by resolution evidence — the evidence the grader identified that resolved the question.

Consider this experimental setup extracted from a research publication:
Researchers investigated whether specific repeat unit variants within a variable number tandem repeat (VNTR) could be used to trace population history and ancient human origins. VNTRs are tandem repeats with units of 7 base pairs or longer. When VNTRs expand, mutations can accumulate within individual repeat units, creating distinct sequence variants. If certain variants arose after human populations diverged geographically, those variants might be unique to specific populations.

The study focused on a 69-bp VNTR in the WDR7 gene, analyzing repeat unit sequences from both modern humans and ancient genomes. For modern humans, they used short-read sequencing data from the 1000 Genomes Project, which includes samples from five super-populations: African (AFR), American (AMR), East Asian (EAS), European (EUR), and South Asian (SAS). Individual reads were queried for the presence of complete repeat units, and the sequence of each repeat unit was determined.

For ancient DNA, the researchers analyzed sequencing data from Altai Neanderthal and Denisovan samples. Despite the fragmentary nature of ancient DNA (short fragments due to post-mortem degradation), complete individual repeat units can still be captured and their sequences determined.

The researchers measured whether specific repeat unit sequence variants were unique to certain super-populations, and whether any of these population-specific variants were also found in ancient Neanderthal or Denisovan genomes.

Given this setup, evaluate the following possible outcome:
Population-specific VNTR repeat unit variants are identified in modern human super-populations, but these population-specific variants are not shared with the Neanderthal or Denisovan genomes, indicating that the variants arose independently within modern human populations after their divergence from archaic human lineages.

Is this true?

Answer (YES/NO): NO